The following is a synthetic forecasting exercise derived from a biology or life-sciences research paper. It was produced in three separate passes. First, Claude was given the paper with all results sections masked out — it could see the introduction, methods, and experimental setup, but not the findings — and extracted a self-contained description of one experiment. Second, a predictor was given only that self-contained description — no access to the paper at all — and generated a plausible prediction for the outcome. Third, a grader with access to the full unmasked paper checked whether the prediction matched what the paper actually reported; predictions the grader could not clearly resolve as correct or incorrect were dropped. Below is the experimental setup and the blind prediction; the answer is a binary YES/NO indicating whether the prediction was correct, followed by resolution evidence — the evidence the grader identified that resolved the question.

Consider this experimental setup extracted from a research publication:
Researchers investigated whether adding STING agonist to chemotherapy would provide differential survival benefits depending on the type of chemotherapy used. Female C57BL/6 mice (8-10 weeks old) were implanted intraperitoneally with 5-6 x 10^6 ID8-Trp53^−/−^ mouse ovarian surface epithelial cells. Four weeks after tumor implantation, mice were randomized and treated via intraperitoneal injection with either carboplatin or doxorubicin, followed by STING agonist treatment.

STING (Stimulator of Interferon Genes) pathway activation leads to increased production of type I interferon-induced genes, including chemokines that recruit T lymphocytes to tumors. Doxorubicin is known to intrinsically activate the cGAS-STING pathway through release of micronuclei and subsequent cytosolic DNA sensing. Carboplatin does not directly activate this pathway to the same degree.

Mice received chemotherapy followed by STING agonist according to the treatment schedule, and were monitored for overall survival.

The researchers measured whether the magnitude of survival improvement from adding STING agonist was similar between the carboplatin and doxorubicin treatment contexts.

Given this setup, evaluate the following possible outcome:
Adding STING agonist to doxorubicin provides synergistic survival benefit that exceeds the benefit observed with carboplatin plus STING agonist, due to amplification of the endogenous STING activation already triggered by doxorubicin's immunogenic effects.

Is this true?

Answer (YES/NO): NO